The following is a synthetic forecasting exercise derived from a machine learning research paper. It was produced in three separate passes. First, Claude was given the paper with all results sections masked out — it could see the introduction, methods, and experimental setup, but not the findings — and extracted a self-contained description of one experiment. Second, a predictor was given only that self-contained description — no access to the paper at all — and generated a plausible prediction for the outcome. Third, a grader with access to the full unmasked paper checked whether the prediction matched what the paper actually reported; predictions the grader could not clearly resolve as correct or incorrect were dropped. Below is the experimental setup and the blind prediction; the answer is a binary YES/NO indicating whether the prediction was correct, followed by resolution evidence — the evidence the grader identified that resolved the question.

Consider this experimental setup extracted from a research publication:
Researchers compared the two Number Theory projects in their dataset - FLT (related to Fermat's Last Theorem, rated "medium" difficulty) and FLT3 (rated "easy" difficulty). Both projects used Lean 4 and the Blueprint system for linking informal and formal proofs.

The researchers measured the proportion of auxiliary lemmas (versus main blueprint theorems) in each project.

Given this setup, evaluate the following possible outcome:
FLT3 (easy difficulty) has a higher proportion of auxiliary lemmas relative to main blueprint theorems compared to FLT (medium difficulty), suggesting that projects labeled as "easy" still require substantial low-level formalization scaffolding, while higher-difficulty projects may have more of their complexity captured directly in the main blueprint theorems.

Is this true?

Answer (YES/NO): NO